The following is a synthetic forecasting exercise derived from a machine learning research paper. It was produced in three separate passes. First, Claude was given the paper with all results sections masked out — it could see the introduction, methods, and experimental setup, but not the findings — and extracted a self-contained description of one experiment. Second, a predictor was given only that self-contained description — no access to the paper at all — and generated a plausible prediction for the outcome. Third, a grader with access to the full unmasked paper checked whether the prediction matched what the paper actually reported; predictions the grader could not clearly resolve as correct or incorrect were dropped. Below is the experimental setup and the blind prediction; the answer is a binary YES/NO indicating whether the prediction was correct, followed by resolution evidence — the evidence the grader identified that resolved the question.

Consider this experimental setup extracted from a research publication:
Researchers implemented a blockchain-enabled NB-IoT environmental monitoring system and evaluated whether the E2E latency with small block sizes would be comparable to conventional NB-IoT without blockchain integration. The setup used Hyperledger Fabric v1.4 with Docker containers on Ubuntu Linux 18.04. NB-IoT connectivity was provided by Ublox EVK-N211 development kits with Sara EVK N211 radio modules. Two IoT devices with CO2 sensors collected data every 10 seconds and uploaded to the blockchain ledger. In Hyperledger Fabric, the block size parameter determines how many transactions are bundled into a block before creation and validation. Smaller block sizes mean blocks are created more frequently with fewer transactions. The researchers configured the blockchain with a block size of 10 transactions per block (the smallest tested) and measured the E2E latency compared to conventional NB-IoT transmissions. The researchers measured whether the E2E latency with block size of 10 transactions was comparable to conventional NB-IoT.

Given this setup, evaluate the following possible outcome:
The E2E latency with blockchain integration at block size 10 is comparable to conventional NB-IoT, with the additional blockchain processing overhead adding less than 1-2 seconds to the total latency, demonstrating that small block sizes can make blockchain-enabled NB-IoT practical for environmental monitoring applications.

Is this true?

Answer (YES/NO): YES